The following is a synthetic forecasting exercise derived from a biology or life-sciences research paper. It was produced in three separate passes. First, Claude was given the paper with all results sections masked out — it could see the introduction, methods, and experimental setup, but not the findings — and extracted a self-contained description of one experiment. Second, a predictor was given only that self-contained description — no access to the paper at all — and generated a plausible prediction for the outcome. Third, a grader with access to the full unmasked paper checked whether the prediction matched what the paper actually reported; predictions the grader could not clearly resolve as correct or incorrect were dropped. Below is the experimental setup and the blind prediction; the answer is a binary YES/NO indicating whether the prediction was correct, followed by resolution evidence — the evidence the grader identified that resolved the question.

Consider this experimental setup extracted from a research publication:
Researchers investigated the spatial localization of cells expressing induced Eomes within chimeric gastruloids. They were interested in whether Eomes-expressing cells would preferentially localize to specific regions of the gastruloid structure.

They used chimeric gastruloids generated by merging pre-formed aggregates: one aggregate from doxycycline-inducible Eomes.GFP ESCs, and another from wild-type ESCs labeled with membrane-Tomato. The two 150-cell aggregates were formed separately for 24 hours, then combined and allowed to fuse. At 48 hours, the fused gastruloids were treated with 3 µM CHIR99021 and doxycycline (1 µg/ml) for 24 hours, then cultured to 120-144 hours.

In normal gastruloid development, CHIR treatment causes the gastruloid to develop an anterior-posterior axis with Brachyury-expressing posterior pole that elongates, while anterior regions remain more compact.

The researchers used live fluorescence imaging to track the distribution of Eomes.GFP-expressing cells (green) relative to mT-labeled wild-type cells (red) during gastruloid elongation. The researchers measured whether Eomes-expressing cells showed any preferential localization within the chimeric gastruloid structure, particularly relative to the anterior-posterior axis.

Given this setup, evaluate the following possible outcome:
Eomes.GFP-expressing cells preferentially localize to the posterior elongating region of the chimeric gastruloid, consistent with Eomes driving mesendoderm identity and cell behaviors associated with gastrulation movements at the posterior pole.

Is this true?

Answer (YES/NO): NO